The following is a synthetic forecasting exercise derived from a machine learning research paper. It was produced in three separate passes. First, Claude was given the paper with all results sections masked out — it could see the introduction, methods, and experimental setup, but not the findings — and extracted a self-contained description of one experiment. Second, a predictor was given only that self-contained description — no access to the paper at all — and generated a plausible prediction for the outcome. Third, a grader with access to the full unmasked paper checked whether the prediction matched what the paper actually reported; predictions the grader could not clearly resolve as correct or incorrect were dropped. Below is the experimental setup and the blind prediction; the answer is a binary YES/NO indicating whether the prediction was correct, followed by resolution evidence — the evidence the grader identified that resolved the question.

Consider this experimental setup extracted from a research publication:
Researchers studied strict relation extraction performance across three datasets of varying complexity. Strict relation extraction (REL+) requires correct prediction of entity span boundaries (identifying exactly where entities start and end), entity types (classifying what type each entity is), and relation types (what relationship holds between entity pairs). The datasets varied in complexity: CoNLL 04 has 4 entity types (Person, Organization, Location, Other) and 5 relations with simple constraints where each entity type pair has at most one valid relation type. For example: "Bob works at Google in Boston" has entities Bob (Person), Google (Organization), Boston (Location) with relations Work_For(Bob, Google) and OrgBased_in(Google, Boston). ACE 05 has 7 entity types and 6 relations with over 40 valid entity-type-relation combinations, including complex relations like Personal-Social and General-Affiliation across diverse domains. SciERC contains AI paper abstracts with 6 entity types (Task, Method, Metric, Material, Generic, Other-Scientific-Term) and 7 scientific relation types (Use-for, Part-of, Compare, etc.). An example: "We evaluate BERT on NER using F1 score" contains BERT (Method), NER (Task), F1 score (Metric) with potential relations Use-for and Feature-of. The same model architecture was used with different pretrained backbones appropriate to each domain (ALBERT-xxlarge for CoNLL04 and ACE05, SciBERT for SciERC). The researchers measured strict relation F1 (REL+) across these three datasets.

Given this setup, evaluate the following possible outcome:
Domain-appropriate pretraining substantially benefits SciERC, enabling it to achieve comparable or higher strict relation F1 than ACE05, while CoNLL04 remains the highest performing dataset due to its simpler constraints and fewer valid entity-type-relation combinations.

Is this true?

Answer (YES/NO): NO